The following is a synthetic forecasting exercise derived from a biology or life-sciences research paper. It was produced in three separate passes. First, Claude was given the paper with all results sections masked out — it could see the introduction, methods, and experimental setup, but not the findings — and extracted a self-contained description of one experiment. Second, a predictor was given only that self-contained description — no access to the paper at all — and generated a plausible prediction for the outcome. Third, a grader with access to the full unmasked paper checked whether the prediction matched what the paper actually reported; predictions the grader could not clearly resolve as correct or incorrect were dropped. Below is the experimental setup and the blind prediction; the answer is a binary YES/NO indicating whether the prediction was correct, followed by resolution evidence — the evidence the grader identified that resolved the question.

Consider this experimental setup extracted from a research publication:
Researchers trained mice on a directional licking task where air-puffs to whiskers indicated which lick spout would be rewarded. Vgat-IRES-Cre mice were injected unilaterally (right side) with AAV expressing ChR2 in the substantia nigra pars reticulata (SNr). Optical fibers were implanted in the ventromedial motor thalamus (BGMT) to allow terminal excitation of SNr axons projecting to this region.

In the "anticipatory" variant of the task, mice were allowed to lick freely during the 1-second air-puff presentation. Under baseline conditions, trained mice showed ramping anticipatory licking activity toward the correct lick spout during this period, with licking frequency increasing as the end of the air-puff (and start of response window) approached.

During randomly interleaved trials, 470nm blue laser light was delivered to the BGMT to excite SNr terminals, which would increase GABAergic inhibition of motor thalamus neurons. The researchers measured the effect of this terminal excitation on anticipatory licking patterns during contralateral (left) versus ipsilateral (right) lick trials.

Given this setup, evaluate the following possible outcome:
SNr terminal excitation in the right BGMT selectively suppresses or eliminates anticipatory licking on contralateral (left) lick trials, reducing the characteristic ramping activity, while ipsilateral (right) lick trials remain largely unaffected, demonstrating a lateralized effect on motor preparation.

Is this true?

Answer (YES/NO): YES